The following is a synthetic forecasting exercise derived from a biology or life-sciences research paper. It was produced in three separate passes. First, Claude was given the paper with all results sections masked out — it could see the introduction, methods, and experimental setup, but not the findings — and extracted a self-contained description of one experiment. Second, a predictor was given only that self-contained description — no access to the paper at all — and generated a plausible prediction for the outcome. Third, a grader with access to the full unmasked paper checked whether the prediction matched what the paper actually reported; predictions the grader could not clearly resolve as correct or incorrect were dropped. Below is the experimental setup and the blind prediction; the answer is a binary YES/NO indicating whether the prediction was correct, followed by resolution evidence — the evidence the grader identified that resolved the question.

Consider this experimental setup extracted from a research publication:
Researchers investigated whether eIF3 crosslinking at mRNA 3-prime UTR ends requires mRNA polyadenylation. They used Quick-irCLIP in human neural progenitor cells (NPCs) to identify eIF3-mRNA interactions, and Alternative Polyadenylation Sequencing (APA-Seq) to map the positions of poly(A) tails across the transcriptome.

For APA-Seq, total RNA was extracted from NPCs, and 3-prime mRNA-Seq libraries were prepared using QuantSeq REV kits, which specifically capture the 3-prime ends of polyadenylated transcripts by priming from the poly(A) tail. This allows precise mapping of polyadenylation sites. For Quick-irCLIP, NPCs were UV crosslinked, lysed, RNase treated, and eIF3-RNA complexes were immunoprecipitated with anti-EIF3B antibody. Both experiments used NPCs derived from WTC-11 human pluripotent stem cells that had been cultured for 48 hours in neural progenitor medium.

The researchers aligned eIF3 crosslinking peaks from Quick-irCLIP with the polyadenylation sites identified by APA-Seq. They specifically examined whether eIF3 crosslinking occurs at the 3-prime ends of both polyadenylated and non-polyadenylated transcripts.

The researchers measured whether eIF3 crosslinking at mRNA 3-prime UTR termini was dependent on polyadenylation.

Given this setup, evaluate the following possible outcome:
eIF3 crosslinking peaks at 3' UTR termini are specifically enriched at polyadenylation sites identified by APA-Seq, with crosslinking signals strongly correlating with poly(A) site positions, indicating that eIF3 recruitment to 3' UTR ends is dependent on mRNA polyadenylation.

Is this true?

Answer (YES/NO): YES